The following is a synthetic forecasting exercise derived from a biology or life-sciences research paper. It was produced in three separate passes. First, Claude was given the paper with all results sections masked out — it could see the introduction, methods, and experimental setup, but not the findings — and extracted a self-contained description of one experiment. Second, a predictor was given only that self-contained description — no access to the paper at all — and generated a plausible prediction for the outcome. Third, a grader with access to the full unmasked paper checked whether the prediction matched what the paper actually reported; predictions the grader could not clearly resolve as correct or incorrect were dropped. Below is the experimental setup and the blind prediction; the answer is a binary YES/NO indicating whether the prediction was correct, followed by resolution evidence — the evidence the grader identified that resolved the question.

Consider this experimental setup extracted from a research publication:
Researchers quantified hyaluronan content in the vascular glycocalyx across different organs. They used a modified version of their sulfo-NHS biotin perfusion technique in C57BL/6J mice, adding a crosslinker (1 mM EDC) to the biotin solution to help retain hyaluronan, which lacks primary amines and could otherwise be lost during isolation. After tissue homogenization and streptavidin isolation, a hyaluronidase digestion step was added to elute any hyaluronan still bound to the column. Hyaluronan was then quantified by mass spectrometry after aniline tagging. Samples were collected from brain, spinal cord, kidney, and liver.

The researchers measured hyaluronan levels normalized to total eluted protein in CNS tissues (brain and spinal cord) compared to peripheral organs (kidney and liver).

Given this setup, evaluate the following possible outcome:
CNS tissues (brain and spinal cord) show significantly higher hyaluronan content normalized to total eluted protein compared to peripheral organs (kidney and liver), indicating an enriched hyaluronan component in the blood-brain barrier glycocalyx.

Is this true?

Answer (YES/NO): YES